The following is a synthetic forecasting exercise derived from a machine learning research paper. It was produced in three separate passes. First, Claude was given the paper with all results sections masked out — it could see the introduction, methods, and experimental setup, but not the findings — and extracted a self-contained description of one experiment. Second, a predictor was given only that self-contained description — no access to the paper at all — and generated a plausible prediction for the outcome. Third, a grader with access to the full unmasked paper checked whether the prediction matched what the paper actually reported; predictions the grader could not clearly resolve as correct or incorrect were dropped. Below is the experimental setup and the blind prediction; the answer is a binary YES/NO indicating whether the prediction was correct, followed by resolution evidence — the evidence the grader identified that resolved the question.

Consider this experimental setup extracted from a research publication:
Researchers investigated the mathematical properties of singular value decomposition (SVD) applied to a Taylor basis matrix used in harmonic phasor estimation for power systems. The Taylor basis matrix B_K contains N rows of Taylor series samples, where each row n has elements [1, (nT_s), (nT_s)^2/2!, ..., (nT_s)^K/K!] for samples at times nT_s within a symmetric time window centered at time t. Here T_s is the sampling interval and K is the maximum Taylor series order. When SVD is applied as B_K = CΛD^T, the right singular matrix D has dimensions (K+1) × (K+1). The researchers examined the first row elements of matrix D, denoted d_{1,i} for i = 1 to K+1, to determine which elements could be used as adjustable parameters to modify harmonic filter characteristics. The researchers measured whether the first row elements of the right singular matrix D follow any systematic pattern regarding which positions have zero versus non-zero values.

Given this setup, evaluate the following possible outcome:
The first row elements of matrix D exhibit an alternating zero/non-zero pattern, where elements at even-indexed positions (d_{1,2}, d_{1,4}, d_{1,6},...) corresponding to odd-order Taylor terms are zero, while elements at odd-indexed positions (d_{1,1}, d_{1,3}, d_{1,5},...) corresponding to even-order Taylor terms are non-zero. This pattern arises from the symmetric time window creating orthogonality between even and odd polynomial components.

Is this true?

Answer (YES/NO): YES